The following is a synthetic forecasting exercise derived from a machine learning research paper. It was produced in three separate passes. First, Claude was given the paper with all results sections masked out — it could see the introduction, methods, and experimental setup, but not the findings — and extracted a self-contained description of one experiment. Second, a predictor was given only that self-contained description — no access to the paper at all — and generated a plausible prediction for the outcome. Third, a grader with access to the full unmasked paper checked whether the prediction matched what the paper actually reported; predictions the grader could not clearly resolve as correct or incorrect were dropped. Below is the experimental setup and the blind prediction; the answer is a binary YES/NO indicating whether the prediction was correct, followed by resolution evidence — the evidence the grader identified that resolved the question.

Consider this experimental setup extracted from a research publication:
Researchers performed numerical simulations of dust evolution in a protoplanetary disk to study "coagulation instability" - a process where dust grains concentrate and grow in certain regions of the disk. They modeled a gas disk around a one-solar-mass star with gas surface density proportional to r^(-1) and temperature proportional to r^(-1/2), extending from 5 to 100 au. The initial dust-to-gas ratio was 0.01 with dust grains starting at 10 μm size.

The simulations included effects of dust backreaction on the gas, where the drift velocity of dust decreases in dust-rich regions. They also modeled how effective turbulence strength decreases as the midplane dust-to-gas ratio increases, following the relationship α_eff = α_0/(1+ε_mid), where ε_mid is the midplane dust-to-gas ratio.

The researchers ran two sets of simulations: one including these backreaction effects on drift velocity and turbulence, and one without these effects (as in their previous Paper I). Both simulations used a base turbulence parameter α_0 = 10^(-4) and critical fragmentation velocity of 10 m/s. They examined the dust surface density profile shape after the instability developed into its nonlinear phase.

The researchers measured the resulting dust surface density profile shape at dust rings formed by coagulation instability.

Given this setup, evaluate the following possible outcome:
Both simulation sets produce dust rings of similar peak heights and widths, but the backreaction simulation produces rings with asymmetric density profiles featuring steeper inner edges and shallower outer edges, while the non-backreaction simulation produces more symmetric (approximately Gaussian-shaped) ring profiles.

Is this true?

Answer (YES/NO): NO